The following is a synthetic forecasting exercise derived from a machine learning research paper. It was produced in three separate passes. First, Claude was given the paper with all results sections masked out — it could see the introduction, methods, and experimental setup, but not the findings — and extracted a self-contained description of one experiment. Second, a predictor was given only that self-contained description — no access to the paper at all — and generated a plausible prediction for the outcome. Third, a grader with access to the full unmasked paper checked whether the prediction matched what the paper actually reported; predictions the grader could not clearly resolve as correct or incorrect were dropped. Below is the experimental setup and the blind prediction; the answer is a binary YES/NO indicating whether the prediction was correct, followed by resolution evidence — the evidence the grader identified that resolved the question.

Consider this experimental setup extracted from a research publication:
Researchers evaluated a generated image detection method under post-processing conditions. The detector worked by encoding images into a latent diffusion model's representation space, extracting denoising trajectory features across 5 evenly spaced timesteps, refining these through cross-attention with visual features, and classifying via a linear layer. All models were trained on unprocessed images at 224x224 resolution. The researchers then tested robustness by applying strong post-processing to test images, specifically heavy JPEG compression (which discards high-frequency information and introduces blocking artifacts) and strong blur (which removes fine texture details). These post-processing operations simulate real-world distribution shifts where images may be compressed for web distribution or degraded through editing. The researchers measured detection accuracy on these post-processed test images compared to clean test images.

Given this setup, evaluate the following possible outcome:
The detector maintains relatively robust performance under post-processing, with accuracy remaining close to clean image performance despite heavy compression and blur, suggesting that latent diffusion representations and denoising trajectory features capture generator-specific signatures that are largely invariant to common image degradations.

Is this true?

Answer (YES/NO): NO